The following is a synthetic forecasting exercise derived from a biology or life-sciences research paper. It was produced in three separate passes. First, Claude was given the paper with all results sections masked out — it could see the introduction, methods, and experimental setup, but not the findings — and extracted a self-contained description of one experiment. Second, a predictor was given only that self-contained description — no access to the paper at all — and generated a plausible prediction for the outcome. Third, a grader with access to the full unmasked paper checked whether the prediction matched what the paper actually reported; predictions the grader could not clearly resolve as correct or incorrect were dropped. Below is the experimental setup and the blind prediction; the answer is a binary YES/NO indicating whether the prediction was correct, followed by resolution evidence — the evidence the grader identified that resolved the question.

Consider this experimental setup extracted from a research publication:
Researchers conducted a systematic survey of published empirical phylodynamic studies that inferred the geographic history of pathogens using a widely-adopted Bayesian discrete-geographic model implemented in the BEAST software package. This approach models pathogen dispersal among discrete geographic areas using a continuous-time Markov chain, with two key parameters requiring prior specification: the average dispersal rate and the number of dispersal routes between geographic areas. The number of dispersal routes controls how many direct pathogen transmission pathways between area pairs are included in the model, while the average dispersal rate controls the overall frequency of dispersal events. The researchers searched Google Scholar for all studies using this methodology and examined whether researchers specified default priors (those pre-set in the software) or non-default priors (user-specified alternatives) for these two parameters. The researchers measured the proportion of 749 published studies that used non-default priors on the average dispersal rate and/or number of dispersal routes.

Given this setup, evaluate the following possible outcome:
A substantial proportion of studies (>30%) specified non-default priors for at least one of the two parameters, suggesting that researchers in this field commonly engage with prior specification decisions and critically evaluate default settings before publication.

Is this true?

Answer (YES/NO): NO